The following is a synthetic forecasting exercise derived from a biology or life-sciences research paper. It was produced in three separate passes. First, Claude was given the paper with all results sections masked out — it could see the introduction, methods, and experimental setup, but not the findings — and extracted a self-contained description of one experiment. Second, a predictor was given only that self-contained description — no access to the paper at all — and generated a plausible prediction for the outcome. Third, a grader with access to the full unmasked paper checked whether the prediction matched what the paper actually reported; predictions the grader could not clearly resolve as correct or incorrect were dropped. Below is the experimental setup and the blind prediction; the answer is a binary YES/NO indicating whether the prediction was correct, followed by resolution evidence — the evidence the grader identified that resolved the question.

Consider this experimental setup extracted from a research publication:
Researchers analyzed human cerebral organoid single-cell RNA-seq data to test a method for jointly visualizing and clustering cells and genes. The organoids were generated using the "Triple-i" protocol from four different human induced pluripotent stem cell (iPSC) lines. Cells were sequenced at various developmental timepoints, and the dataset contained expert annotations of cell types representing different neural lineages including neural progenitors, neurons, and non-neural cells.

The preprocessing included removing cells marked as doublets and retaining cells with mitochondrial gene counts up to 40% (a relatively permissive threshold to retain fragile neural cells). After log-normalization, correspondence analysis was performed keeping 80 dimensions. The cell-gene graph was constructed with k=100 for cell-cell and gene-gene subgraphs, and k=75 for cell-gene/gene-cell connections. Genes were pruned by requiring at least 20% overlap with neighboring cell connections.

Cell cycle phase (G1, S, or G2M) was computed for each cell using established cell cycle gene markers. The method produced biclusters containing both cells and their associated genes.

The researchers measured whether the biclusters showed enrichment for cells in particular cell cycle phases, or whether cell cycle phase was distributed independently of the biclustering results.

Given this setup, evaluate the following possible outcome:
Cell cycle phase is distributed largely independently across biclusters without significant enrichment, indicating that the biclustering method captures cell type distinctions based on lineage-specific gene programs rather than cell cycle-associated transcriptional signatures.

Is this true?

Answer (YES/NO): NO